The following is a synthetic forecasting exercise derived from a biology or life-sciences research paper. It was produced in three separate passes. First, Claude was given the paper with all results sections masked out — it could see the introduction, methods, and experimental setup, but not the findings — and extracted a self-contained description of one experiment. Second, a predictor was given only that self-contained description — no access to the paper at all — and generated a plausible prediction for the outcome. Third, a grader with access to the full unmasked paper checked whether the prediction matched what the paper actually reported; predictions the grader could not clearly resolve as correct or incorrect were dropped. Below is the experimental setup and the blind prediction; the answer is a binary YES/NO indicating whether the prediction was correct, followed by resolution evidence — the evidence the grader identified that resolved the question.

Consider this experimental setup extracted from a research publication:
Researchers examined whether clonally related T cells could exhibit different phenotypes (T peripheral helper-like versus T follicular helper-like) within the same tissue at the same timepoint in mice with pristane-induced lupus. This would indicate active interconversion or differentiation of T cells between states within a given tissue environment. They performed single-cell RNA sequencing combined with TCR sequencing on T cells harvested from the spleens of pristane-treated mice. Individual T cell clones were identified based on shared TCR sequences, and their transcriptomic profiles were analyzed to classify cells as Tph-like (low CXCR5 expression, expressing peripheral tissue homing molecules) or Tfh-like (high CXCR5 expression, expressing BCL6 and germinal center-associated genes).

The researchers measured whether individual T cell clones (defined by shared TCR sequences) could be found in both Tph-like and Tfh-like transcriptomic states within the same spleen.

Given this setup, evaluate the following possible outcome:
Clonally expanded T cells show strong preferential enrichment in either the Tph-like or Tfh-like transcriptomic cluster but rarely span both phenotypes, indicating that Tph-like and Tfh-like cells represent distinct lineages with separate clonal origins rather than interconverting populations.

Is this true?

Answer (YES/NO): NO